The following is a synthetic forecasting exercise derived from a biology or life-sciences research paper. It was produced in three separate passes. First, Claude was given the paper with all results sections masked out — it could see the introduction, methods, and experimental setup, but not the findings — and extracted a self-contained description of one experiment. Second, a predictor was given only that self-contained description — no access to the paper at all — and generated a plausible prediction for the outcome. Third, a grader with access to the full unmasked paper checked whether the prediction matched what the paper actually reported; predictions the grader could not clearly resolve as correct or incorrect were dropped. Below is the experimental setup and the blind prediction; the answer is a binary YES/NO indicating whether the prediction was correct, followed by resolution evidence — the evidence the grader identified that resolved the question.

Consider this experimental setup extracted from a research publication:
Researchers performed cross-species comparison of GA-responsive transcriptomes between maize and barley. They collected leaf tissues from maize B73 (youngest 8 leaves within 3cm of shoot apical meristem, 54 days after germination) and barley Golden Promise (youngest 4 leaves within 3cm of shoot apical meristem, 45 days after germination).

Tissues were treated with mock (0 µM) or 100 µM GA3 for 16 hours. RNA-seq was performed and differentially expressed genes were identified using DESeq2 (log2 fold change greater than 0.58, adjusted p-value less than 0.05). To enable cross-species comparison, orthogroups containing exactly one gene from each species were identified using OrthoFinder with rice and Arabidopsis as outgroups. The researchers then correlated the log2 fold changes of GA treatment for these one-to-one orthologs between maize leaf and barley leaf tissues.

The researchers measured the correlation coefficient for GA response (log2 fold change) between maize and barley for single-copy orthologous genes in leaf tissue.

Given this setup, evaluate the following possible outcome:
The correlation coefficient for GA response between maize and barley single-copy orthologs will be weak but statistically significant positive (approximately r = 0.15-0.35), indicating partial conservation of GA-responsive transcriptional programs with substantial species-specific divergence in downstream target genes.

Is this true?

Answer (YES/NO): NO